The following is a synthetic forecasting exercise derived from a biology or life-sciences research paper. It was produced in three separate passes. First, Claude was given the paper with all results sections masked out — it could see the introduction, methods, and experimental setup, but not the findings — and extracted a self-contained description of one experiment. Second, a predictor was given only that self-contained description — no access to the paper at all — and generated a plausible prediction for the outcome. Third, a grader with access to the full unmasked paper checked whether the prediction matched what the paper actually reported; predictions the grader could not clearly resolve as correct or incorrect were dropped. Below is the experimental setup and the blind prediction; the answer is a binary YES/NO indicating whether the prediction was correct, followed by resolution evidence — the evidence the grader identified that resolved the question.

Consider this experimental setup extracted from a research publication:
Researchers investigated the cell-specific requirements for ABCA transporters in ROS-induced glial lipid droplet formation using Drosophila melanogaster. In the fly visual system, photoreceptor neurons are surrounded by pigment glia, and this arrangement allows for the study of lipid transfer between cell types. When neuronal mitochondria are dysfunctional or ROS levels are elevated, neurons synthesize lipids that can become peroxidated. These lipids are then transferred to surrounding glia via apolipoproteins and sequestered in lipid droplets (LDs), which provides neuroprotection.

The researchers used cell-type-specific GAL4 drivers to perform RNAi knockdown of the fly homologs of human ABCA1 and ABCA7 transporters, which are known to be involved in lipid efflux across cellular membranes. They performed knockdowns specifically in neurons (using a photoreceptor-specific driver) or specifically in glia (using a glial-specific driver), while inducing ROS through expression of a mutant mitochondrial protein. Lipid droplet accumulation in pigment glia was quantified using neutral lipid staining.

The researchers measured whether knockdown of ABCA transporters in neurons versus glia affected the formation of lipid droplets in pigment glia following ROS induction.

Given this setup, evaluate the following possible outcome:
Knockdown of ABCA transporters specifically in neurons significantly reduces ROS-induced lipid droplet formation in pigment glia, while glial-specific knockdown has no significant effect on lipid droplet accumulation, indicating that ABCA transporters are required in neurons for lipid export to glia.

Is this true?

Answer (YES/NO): YES